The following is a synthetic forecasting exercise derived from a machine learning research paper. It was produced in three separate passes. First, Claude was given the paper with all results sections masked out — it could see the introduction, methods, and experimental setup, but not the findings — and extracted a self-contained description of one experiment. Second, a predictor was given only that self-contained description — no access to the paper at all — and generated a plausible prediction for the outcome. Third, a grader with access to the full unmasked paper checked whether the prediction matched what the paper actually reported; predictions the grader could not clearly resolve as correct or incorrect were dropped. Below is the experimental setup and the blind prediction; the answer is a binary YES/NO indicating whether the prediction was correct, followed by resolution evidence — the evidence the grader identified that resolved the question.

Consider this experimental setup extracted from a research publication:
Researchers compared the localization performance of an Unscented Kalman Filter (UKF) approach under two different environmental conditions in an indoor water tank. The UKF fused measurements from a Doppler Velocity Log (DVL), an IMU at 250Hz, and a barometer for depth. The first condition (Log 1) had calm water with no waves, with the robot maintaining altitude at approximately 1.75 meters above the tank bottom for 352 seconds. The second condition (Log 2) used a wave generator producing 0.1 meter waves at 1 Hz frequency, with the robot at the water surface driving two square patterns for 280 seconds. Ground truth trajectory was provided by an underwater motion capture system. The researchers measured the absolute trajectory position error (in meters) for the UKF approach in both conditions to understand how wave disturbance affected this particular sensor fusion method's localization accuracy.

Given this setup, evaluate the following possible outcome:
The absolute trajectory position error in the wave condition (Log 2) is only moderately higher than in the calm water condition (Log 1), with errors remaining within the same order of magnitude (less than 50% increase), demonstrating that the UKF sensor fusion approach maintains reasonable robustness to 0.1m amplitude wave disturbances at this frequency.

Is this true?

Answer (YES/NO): NO